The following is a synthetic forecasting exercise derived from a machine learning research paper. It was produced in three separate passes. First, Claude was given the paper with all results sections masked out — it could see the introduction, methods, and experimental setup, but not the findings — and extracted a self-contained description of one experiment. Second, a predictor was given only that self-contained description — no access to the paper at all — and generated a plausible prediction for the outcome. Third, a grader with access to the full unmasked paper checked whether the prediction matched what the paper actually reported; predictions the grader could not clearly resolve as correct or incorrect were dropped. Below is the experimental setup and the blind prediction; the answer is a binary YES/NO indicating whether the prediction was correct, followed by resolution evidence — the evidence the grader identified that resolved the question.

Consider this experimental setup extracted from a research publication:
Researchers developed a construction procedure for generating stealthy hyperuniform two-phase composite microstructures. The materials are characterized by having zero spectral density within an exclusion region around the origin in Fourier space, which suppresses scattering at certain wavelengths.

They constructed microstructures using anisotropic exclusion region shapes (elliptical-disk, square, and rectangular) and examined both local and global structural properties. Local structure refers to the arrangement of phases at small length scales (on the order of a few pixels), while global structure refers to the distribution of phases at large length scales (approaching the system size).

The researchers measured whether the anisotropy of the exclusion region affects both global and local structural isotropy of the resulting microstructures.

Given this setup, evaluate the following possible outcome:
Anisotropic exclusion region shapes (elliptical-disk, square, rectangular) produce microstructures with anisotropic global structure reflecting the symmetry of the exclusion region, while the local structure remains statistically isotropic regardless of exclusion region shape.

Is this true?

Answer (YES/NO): YES